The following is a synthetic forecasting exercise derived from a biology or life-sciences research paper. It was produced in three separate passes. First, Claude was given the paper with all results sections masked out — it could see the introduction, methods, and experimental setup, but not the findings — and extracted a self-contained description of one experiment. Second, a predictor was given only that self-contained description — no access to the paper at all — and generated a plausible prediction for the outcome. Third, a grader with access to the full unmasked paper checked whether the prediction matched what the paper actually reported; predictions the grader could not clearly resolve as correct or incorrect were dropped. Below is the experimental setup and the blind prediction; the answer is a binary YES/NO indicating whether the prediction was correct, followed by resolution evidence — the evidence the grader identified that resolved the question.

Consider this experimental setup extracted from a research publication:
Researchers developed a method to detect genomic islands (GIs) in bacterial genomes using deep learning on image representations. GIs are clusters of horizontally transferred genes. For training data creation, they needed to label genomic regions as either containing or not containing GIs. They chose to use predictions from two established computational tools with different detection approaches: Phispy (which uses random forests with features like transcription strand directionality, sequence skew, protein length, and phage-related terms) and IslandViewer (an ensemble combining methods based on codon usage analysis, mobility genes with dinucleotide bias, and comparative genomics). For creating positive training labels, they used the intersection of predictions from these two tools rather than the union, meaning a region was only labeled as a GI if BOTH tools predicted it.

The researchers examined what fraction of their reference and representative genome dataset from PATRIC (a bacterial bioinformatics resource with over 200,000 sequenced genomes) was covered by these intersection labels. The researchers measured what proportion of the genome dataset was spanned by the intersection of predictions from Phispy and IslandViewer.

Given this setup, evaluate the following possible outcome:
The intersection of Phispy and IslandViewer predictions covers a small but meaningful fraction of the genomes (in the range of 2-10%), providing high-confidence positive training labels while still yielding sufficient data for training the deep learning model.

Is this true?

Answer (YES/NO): NO